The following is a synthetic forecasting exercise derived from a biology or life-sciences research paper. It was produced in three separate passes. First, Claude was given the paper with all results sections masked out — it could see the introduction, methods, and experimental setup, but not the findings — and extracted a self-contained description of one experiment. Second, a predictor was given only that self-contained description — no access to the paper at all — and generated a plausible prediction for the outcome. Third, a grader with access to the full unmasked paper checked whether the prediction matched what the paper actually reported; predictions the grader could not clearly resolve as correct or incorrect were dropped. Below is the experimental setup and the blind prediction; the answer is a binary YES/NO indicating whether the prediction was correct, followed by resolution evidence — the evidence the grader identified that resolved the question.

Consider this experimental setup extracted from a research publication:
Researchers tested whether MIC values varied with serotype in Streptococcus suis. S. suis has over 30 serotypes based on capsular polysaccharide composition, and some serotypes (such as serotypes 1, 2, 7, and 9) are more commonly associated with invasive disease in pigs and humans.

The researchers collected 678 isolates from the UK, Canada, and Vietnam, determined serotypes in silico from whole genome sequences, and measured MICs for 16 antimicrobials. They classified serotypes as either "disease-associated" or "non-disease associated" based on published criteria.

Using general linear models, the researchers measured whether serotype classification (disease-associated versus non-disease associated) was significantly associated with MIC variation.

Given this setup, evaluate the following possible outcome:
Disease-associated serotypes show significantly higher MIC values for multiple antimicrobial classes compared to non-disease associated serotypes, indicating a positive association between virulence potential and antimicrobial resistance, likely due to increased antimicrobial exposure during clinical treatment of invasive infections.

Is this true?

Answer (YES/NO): NO